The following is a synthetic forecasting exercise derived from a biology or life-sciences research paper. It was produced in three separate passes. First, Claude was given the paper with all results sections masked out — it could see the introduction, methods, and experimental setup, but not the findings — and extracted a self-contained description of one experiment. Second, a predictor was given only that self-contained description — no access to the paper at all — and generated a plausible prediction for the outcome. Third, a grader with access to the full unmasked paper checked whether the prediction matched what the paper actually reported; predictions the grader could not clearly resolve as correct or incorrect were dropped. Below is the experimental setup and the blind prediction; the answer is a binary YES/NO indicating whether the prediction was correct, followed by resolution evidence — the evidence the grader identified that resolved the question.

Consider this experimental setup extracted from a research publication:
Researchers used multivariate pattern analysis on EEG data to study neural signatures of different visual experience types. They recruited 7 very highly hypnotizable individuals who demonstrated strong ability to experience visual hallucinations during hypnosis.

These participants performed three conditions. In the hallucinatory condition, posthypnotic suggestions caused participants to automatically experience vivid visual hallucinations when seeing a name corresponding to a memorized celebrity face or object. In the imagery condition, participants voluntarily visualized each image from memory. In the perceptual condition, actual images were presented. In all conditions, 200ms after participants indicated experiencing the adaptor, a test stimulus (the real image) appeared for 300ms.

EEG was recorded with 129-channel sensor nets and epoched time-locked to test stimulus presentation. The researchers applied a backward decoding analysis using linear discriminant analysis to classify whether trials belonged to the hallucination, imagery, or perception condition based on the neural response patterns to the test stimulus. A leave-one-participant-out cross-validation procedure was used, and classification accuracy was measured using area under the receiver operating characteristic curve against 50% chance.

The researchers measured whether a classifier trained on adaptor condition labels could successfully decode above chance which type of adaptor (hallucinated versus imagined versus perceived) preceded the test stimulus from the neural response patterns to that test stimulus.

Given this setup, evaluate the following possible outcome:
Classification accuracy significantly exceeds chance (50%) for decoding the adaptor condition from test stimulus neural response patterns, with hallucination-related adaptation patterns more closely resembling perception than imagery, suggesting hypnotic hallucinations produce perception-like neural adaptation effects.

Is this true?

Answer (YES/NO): NO